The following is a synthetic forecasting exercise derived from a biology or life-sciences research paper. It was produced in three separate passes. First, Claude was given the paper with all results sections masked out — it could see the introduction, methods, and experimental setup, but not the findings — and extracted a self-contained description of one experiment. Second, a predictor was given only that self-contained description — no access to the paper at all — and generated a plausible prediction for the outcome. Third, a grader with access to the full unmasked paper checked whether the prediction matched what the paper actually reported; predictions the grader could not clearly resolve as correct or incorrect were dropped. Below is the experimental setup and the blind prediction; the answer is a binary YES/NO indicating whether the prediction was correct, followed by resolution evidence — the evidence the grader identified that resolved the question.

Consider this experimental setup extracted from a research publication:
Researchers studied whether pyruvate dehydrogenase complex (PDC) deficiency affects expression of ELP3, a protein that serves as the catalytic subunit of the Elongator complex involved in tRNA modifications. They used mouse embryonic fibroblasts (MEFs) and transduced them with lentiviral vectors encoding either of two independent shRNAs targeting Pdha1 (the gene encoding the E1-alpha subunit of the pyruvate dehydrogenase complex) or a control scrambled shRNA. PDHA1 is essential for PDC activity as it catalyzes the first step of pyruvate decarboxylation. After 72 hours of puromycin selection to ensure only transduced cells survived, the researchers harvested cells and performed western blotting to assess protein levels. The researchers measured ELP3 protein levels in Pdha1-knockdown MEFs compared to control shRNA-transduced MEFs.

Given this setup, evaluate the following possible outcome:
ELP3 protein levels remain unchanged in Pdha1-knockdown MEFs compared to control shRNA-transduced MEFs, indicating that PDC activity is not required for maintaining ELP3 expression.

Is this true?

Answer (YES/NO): NO